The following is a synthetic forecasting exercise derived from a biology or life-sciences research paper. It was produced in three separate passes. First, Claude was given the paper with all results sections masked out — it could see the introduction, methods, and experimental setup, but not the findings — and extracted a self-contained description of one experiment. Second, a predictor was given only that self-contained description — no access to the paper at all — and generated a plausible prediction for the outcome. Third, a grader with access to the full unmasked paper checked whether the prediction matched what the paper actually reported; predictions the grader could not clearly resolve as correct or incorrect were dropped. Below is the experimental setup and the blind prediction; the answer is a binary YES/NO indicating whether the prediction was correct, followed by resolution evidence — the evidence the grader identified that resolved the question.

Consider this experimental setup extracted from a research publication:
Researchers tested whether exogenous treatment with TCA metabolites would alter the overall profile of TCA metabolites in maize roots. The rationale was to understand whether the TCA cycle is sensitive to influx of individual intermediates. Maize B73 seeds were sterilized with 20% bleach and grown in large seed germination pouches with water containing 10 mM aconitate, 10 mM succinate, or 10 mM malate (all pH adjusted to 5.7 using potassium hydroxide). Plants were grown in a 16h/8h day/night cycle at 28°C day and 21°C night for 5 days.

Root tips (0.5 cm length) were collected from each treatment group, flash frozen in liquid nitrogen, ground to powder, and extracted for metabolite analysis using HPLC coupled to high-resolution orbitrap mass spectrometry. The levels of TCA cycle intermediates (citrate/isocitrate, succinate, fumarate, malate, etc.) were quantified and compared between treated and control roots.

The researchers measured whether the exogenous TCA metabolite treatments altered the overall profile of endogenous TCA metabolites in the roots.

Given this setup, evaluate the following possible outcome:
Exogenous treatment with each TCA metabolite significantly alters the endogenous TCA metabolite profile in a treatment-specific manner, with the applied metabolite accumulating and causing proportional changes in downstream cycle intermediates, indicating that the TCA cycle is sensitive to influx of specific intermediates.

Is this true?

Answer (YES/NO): NO